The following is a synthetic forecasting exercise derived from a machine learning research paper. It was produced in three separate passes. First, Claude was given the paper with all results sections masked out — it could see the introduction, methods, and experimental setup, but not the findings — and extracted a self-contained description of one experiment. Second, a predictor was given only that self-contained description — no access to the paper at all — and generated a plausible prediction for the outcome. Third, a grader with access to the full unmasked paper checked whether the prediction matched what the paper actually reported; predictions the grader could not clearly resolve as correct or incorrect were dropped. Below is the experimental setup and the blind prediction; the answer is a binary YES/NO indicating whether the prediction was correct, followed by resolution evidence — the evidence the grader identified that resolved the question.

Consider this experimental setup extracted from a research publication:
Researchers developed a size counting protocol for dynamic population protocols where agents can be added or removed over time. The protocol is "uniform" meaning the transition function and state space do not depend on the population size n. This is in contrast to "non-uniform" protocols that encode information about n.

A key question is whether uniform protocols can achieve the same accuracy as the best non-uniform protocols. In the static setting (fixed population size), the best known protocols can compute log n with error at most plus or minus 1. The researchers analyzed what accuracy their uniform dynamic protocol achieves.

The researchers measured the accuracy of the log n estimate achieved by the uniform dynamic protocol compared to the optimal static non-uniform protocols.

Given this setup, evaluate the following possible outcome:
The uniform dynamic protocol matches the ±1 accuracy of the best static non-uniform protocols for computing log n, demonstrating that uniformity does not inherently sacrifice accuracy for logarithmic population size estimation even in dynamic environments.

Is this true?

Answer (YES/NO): NO